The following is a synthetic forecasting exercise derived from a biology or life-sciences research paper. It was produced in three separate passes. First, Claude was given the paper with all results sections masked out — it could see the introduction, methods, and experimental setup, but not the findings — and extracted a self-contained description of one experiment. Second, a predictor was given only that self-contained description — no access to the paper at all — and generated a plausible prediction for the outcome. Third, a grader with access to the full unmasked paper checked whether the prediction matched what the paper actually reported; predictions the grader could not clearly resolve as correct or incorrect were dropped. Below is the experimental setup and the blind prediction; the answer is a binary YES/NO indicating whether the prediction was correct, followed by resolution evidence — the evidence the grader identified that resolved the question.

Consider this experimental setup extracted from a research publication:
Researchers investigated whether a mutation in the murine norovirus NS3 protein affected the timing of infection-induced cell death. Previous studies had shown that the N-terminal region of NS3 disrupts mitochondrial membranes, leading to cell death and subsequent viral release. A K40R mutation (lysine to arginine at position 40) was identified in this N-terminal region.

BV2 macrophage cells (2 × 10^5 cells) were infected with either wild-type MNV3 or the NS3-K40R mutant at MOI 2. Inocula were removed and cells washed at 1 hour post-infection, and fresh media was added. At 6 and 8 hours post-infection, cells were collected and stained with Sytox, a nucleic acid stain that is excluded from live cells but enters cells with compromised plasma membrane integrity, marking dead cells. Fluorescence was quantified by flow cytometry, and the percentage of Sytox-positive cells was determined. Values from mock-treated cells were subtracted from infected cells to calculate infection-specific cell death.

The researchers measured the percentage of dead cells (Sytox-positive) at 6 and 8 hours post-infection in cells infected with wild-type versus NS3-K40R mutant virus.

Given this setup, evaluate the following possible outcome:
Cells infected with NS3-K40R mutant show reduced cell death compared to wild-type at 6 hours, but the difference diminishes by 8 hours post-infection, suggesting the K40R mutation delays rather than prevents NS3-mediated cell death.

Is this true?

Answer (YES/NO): NO